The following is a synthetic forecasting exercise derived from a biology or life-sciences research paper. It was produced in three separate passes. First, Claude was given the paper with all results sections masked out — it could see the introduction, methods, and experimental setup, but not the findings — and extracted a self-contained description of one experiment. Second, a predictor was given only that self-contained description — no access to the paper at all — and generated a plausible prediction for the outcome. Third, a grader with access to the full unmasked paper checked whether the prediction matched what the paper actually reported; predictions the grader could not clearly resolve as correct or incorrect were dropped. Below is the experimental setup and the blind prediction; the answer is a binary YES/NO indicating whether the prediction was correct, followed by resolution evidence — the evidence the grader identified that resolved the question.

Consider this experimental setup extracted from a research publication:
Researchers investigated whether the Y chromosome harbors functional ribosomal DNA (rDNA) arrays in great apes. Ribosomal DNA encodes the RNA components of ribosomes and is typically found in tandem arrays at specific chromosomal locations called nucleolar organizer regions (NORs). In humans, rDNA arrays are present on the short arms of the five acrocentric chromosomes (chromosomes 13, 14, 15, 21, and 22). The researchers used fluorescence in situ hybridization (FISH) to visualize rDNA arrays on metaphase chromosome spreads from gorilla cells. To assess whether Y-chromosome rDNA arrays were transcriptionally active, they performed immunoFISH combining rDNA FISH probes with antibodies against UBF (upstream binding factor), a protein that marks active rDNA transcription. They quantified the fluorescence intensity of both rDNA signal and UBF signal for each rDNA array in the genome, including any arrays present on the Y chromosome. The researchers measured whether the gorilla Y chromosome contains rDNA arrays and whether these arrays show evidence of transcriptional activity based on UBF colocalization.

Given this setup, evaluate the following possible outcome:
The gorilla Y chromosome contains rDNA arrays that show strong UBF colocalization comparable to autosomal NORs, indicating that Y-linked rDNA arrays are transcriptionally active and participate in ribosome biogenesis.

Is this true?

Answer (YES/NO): NO